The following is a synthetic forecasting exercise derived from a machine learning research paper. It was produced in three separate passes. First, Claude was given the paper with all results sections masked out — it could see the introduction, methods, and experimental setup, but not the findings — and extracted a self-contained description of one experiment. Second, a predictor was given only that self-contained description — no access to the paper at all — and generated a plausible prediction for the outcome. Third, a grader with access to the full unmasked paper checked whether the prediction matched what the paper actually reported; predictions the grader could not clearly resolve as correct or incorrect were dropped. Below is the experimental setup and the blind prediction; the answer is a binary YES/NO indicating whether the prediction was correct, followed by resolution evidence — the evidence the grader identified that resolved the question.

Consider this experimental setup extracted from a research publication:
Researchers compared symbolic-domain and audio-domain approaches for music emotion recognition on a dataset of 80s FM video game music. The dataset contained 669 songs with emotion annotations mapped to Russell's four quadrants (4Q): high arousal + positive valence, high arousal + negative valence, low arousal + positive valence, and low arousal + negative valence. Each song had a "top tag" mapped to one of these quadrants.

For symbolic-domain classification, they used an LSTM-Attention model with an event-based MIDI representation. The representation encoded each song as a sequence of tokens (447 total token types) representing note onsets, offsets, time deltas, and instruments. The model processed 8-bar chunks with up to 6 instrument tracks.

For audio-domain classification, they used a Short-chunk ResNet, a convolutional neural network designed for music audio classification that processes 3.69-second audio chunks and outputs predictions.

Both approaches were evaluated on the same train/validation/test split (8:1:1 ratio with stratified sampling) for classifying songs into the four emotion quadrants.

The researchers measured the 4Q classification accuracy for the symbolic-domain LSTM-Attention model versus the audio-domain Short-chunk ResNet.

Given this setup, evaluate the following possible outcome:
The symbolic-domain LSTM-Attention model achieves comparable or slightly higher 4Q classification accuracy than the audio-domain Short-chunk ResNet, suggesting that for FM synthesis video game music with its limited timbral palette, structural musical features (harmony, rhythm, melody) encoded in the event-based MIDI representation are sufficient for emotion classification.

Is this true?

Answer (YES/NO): NO